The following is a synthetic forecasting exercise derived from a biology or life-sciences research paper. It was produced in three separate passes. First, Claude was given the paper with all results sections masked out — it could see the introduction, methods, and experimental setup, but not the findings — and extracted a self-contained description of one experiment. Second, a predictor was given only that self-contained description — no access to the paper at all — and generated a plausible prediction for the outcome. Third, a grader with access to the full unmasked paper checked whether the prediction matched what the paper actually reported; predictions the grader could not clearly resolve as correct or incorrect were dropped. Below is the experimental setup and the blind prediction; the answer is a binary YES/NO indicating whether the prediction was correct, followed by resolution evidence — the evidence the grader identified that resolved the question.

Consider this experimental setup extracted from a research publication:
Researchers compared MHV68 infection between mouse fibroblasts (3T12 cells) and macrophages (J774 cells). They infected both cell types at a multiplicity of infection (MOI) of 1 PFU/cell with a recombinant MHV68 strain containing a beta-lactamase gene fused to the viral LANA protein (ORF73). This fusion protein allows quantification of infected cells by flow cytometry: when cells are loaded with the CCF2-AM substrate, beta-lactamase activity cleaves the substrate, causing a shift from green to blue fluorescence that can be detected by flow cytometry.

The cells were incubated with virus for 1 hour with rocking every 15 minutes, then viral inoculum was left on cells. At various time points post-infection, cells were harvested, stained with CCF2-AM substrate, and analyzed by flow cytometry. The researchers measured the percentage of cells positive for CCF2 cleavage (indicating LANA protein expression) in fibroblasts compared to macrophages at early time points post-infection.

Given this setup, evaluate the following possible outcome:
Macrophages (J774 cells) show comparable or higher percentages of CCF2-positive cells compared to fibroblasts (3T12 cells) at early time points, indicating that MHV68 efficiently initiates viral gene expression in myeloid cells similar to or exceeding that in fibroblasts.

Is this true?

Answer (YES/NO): NO